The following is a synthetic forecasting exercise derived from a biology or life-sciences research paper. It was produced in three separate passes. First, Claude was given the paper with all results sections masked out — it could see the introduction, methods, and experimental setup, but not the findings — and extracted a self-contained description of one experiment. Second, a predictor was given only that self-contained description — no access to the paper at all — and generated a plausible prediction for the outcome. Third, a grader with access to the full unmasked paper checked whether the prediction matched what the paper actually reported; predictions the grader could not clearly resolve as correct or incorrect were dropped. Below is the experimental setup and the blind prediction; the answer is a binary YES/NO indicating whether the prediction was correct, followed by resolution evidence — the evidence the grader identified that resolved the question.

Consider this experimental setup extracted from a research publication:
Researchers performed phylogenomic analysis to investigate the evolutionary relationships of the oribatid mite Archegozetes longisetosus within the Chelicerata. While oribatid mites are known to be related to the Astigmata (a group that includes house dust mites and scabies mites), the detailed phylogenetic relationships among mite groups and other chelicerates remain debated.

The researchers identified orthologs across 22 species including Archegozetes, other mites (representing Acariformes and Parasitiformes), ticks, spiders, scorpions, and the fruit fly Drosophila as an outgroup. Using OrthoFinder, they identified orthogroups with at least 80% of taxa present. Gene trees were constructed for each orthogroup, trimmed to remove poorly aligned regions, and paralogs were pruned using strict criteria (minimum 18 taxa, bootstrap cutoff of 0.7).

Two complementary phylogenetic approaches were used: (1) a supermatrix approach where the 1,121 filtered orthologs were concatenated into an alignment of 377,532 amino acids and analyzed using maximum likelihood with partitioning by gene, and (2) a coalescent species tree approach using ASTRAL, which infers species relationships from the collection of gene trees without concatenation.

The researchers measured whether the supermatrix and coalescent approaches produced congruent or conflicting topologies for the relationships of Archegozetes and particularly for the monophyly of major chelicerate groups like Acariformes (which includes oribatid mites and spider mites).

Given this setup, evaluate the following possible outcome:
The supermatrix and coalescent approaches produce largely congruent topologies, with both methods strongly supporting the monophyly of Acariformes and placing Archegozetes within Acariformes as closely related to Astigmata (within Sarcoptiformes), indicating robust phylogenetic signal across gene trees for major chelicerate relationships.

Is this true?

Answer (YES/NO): YES